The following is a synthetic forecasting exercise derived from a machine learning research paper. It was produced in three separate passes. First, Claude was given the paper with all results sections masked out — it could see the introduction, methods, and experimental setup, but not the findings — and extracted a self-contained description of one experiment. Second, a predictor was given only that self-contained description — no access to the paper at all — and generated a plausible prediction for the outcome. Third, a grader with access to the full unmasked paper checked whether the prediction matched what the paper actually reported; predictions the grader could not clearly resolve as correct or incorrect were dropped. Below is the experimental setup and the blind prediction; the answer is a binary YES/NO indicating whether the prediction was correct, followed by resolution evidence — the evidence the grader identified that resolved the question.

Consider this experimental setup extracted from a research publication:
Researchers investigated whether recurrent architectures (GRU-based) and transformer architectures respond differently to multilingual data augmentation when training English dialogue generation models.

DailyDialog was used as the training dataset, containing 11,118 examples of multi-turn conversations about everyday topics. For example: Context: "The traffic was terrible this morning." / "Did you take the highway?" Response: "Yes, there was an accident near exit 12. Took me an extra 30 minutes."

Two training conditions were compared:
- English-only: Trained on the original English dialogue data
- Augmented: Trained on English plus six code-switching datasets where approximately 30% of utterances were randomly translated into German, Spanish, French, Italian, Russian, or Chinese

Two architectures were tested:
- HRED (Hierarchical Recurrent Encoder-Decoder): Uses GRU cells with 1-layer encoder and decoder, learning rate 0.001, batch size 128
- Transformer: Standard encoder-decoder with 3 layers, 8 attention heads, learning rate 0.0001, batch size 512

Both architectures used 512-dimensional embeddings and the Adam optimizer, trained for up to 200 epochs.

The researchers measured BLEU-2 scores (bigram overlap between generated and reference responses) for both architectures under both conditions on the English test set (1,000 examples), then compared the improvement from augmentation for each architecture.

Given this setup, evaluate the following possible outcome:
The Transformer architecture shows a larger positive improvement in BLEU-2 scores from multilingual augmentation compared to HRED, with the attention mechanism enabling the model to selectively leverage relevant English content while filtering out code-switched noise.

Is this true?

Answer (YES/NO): NO